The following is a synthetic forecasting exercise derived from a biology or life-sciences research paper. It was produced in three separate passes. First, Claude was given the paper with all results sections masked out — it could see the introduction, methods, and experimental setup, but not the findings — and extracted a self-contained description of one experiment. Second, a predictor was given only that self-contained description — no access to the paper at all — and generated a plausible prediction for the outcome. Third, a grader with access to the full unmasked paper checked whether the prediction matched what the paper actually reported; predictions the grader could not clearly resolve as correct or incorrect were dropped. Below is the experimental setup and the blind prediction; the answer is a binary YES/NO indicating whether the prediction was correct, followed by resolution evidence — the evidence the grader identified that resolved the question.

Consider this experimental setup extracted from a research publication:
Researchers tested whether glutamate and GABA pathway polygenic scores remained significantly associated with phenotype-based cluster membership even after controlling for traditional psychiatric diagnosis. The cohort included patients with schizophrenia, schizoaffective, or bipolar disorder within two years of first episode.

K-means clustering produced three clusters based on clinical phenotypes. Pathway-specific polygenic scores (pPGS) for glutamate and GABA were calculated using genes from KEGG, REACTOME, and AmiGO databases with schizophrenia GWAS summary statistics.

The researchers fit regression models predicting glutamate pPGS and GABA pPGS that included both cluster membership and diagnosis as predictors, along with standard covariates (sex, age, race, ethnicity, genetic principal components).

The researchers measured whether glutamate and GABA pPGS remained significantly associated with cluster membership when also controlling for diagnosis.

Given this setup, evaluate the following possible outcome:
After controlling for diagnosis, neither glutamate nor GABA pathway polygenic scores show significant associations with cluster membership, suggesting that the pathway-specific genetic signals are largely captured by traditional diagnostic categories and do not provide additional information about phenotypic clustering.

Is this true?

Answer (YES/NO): NO